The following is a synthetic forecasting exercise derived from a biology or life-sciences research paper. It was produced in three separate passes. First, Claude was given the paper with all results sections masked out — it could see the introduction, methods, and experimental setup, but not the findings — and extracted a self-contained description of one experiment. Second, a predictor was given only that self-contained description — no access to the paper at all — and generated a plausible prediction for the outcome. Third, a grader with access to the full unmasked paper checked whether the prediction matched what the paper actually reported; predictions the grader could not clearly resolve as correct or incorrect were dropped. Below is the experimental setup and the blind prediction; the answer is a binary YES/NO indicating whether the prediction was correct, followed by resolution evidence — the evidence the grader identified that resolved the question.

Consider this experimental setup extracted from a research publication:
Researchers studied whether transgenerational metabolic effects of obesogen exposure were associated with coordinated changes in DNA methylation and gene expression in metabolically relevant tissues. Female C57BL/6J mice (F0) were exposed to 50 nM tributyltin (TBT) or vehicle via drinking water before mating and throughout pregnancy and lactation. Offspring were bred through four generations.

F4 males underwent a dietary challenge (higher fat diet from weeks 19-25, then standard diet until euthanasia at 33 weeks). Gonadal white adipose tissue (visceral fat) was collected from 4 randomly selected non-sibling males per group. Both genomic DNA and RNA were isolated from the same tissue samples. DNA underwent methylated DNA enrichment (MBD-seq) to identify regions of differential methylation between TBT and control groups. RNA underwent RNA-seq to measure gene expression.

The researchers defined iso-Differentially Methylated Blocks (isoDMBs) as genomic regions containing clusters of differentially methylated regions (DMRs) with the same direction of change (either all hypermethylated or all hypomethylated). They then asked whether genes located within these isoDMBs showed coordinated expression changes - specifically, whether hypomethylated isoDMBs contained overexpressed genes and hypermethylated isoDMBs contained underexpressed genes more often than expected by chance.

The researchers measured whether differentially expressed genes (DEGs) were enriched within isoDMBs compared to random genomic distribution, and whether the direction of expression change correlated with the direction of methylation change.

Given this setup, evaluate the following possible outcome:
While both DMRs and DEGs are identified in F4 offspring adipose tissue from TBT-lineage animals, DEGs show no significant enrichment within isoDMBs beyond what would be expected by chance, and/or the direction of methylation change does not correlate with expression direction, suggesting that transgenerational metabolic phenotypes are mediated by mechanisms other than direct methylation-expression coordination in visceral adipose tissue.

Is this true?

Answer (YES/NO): NO